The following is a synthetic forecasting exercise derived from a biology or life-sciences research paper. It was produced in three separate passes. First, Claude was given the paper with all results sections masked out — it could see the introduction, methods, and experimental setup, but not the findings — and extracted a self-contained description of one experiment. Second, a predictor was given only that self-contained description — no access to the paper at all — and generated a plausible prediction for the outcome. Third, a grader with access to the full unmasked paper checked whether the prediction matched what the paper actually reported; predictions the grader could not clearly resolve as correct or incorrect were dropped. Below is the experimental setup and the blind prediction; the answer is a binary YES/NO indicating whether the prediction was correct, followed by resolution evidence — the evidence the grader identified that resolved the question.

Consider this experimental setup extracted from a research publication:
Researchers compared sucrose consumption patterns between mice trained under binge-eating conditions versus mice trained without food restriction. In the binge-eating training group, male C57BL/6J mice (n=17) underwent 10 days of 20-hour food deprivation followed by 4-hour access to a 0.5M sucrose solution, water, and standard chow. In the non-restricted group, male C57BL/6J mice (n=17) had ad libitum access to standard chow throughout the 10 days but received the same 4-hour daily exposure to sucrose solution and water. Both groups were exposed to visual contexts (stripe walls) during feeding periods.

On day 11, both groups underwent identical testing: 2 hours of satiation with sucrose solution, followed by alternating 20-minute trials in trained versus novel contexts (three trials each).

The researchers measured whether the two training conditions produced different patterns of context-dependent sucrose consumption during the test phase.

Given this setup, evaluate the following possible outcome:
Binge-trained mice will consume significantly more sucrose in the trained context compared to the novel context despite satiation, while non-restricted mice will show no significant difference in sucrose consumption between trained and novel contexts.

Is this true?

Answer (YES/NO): YES